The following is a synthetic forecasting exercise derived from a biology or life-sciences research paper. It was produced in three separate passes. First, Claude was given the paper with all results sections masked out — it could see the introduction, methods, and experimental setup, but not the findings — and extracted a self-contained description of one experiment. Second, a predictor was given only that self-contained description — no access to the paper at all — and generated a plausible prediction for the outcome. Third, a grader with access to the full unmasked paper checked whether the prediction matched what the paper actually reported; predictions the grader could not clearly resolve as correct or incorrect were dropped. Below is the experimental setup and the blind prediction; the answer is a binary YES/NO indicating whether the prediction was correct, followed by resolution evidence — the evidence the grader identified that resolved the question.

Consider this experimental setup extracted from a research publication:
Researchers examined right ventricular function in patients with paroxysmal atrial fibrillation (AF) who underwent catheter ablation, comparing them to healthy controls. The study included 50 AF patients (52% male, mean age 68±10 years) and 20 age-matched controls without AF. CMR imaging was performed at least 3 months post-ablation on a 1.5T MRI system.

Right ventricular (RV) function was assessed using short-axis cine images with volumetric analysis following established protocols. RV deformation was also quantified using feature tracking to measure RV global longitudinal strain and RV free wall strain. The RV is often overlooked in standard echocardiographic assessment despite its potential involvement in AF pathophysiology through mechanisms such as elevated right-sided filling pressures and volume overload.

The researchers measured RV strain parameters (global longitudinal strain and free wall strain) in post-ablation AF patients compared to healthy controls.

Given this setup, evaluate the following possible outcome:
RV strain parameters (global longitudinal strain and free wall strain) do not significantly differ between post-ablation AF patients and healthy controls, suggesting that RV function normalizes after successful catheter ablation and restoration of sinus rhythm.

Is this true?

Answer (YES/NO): NO